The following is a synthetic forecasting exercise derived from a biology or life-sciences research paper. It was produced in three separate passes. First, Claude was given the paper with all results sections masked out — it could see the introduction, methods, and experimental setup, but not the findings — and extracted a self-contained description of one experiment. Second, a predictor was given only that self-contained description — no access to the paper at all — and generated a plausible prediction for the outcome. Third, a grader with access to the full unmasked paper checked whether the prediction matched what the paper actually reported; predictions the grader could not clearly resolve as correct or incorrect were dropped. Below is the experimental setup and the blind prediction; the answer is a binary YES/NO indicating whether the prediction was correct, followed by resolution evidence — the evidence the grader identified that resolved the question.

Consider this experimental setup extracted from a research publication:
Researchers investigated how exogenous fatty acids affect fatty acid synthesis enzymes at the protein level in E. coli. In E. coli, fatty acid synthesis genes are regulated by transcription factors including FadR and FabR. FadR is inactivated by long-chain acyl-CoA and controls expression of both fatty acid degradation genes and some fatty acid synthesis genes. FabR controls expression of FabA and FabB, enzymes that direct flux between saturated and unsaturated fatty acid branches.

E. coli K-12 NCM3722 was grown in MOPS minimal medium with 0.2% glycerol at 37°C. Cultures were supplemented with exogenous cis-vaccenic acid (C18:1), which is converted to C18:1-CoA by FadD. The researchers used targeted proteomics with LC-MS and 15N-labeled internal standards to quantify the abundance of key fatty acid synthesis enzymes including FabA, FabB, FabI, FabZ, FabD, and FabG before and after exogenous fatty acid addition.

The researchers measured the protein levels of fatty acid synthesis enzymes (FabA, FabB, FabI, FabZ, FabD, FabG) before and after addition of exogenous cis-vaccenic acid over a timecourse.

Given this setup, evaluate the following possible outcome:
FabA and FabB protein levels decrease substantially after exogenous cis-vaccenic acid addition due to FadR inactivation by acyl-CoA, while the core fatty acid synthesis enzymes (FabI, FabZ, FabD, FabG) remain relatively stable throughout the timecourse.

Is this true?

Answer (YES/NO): NO